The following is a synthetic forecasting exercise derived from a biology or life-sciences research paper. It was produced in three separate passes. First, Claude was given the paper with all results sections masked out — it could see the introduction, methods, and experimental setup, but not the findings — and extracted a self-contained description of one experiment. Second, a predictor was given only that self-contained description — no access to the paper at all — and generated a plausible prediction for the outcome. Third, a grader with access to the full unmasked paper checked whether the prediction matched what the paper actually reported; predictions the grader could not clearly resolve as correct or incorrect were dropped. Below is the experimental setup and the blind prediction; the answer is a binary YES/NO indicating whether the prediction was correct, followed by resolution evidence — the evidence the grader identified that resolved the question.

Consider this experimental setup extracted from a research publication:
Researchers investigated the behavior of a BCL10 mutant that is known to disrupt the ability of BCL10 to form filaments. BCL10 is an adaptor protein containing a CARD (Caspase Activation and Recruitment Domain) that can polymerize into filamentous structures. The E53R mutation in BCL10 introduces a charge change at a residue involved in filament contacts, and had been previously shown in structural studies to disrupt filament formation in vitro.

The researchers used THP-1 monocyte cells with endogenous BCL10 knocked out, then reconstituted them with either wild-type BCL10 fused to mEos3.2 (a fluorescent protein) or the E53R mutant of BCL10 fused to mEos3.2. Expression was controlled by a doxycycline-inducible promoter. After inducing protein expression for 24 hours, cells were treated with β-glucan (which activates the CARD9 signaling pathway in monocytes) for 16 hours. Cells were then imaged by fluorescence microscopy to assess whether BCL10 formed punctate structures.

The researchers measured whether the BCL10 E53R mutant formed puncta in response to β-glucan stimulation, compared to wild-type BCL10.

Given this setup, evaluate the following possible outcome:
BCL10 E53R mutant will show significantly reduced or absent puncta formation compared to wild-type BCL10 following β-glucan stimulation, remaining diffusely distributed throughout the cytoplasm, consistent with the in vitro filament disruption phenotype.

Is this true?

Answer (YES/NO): YES